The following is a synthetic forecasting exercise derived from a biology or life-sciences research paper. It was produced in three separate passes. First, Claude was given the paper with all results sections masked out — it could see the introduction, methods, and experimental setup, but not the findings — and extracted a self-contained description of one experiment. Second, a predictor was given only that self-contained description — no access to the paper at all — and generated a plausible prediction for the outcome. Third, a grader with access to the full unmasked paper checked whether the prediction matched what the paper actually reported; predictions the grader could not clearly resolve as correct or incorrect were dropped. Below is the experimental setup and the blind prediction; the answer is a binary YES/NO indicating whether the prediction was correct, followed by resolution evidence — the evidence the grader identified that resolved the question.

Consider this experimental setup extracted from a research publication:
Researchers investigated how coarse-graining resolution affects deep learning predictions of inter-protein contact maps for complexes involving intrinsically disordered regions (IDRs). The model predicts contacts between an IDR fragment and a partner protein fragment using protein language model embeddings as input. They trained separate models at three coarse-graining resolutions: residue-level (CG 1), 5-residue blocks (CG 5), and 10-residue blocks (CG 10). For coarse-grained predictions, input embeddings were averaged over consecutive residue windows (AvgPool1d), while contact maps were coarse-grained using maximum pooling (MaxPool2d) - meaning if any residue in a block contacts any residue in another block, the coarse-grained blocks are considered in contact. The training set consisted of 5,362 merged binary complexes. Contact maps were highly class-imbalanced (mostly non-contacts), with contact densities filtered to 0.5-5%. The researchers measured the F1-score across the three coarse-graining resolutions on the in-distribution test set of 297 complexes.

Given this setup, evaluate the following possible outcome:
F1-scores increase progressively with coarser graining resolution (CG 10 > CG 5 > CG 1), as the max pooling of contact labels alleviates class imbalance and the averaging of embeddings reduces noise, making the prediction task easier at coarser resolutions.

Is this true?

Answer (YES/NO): YES